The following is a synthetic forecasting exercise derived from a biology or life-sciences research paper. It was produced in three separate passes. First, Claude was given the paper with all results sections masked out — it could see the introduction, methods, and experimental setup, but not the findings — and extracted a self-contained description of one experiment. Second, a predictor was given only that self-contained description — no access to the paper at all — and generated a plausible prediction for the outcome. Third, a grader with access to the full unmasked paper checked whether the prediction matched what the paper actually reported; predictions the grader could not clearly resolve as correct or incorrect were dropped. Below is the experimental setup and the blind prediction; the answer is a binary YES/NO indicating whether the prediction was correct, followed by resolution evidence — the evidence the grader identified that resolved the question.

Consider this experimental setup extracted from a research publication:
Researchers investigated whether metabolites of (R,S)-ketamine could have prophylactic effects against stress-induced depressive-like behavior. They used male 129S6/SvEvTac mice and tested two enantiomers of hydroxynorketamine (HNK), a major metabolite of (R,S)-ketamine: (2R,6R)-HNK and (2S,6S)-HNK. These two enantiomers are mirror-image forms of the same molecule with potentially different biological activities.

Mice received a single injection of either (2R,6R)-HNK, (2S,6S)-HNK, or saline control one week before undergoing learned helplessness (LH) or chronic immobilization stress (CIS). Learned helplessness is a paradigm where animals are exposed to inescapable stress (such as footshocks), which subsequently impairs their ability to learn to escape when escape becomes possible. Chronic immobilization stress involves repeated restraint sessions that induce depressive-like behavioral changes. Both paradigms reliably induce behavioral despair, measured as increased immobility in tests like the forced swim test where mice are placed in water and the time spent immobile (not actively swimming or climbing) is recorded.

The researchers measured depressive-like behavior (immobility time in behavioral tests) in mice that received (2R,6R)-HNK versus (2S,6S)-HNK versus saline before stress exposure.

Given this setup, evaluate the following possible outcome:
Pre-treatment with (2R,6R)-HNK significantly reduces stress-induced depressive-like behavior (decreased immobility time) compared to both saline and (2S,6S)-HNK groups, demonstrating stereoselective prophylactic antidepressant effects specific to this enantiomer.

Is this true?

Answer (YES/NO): YES